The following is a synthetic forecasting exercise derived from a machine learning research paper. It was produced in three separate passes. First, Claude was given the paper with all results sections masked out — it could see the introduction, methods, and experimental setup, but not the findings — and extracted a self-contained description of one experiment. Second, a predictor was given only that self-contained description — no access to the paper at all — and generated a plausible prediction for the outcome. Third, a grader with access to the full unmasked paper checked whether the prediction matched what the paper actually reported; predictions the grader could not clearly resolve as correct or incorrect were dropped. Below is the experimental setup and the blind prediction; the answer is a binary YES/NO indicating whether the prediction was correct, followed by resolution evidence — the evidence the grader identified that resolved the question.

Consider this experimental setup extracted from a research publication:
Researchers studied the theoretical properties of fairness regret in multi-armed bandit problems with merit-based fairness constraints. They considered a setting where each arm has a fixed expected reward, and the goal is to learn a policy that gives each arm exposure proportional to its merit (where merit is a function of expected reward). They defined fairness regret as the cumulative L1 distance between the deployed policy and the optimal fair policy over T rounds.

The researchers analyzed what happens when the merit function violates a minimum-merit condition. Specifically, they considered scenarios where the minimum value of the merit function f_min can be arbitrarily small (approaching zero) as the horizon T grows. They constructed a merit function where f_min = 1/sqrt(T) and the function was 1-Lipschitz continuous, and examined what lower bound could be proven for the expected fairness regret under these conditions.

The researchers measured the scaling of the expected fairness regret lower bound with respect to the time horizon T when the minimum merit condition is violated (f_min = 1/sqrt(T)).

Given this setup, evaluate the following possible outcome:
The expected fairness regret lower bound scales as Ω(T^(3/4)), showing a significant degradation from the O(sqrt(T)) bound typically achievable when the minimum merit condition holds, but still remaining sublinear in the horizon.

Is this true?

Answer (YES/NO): NO